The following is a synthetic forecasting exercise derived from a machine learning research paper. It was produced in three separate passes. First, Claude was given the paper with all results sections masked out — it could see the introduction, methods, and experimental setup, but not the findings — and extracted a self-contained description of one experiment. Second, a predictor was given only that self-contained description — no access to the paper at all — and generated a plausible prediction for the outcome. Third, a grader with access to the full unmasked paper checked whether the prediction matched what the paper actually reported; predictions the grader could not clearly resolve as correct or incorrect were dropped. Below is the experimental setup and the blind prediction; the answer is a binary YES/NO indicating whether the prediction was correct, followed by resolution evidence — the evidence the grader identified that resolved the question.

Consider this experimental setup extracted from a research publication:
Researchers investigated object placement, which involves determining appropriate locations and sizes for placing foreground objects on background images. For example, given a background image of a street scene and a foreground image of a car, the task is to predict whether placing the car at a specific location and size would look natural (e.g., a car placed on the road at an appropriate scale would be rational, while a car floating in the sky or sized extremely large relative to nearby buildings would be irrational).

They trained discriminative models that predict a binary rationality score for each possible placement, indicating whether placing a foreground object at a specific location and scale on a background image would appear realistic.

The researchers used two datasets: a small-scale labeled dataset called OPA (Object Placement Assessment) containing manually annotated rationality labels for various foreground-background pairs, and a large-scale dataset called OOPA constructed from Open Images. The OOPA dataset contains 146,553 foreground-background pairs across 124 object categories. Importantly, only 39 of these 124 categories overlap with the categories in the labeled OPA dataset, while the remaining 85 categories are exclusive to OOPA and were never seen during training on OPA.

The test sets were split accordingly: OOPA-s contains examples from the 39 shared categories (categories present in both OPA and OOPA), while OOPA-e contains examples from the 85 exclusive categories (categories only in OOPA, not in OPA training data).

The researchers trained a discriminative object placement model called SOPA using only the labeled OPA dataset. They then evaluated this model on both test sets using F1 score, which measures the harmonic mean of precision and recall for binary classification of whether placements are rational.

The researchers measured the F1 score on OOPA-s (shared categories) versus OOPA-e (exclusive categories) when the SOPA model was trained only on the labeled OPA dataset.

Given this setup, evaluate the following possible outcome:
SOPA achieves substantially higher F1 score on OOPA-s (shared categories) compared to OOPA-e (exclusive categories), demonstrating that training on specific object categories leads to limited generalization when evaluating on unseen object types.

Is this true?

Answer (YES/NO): NO